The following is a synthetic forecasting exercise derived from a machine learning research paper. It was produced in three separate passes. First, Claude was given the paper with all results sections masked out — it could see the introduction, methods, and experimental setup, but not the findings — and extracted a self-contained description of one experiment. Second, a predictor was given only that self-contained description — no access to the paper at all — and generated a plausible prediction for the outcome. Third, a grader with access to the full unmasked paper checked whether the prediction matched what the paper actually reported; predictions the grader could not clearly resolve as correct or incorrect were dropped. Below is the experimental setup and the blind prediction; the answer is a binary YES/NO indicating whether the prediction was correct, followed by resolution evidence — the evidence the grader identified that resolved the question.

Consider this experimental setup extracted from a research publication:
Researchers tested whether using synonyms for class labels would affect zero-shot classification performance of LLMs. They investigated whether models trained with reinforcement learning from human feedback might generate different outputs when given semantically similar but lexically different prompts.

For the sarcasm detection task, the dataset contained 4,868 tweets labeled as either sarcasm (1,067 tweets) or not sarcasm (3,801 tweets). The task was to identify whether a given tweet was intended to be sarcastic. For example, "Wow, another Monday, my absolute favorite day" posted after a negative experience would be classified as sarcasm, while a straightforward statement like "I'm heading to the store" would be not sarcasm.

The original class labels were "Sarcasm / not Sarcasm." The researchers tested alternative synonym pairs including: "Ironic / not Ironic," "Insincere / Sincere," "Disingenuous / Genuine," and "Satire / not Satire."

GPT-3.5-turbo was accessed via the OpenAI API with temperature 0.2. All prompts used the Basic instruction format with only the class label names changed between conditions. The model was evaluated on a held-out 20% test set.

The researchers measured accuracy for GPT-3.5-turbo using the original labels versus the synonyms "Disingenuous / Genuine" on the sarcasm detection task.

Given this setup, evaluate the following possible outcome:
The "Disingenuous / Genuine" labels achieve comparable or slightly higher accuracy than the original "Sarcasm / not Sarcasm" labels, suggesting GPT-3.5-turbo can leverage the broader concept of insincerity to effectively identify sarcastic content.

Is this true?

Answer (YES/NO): NO